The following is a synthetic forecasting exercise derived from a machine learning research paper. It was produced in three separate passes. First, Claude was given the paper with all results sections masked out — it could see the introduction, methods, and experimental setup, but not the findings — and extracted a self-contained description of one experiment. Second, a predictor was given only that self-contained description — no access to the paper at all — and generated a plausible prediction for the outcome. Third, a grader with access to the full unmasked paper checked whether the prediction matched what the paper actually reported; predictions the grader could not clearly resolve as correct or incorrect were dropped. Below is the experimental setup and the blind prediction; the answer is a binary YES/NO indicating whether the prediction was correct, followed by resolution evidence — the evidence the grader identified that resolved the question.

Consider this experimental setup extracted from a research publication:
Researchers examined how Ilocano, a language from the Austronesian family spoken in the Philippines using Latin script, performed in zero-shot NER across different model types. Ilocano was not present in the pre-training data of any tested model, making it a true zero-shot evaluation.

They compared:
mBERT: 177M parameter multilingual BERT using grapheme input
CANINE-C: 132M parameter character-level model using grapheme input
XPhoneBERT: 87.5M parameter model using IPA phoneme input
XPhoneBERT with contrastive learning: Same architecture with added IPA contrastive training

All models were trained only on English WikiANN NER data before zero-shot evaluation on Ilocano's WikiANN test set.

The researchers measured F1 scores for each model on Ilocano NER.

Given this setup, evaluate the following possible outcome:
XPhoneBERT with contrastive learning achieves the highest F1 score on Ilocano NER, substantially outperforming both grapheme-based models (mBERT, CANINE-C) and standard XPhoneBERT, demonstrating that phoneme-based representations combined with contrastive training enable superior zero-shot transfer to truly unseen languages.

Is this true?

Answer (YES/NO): NO